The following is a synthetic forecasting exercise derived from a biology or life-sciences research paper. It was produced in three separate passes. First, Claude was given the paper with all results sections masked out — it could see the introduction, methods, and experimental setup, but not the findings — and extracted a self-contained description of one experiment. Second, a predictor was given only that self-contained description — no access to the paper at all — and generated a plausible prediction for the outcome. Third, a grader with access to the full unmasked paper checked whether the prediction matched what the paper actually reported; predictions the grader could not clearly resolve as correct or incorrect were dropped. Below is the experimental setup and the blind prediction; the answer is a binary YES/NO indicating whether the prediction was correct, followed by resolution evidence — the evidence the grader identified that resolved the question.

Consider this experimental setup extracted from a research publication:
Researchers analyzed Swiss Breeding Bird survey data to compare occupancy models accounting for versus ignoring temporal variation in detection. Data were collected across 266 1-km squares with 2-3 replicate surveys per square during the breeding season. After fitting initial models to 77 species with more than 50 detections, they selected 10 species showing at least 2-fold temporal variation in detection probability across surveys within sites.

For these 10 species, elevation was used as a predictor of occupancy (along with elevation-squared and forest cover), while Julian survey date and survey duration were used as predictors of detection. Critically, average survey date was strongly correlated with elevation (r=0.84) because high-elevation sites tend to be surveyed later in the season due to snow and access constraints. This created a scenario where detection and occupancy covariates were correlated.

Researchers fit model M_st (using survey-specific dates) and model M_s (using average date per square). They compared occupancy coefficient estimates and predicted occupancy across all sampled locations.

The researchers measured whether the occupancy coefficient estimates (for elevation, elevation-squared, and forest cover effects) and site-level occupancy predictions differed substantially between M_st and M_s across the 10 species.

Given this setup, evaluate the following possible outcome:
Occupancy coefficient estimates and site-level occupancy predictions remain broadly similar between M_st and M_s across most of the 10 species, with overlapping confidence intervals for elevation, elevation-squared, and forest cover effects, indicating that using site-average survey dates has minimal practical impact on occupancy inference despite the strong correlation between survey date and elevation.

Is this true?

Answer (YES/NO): YES